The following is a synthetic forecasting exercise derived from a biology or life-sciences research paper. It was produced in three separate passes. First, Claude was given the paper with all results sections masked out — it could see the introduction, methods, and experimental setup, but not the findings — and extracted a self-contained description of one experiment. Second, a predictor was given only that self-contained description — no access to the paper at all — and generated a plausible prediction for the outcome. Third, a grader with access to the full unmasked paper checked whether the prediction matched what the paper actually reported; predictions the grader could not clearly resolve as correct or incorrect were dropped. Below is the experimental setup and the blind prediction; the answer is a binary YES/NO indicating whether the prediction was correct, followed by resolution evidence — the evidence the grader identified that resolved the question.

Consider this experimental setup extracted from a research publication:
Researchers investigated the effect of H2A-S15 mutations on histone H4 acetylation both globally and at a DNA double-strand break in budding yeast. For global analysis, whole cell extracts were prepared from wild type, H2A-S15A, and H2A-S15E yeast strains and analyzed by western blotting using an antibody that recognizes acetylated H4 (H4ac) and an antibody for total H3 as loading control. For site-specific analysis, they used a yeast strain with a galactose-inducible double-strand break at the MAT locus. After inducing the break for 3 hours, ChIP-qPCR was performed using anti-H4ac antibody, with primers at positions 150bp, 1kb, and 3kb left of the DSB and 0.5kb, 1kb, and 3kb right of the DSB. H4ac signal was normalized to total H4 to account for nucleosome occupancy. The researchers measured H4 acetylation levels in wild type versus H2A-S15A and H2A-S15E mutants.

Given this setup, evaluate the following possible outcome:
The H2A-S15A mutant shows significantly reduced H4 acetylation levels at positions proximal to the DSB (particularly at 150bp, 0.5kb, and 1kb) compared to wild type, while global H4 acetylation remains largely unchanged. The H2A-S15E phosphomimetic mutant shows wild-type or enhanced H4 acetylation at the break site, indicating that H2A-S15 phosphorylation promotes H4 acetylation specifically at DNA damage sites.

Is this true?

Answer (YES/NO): NO